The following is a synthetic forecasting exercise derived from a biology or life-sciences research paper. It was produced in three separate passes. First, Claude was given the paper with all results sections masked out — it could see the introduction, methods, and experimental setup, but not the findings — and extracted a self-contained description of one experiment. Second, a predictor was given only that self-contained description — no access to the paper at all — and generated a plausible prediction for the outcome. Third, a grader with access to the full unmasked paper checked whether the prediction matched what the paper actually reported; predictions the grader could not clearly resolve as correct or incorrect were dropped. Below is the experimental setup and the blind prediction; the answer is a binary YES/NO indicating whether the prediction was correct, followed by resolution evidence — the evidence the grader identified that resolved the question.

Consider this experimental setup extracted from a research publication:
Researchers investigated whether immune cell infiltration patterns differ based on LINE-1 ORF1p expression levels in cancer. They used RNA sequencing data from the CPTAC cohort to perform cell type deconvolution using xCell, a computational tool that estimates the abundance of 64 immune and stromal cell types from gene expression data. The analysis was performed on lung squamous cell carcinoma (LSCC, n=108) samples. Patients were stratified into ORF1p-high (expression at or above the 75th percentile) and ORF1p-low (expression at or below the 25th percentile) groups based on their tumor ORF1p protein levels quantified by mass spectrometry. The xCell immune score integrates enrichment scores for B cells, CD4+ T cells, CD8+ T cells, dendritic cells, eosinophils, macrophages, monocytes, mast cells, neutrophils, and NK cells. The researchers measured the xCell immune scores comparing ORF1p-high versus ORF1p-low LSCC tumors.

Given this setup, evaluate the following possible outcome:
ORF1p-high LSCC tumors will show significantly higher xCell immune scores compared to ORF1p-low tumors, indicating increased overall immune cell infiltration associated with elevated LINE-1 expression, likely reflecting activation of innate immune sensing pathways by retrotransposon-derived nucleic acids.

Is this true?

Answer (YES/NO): NO